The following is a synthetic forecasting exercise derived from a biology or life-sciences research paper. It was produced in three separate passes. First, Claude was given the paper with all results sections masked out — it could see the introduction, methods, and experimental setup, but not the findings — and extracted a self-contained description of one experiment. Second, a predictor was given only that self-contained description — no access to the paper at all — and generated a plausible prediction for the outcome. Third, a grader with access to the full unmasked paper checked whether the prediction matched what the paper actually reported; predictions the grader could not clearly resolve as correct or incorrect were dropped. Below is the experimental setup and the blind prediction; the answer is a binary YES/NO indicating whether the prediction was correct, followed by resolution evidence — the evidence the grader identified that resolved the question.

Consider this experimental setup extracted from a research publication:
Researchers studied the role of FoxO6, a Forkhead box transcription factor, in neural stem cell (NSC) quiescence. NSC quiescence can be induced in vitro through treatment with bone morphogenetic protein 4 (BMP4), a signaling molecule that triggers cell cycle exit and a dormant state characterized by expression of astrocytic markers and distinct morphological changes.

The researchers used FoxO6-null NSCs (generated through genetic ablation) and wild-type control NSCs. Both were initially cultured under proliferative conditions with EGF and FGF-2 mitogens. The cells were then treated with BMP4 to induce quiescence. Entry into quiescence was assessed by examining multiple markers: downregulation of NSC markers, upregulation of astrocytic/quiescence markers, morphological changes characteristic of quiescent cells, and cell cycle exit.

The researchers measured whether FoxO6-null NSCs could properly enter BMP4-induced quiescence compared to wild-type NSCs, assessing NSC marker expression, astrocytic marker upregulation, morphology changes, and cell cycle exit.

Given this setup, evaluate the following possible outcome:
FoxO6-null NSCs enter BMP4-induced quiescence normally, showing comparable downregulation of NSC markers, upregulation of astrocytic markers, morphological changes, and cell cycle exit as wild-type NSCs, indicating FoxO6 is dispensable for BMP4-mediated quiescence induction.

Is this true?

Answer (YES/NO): YES